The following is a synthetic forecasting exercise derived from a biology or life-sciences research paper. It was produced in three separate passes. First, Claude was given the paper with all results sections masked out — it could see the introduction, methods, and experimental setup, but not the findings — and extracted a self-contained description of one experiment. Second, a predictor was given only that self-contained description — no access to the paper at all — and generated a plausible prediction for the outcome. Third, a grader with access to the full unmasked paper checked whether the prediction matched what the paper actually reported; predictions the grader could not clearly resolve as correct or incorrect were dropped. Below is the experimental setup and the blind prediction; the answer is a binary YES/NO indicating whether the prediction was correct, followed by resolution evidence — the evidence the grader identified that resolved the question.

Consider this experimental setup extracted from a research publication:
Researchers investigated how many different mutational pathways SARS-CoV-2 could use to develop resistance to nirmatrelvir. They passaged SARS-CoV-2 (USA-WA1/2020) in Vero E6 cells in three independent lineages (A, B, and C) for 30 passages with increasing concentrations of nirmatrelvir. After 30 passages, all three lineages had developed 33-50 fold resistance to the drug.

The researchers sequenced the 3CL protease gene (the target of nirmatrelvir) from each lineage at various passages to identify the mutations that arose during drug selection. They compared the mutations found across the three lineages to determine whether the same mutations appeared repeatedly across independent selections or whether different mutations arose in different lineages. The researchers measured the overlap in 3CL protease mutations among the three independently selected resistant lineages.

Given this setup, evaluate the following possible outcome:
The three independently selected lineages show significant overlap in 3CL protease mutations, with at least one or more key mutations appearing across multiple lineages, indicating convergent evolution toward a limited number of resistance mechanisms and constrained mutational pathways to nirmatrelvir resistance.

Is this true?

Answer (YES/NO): NO